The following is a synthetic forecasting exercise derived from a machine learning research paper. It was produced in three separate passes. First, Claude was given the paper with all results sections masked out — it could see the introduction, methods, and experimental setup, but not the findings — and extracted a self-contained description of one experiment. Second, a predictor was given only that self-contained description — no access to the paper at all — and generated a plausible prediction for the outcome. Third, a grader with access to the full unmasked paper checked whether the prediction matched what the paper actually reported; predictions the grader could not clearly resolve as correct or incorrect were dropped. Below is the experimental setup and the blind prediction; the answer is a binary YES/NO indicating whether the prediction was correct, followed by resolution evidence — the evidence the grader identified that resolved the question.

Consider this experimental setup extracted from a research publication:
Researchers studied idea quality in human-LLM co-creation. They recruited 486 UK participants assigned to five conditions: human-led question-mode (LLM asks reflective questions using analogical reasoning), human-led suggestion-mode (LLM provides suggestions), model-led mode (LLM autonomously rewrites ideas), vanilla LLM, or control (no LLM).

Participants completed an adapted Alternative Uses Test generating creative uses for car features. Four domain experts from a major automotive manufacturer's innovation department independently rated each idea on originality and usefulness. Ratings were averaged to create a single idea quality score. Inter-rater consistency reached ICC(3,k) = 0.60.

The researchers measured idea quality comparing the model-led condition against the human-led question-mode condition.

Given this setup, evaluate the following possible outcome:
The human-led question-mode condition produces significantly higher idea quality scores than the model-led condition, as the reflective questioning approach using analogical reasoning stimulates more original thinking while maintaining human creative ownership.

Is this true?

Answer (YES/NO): NO